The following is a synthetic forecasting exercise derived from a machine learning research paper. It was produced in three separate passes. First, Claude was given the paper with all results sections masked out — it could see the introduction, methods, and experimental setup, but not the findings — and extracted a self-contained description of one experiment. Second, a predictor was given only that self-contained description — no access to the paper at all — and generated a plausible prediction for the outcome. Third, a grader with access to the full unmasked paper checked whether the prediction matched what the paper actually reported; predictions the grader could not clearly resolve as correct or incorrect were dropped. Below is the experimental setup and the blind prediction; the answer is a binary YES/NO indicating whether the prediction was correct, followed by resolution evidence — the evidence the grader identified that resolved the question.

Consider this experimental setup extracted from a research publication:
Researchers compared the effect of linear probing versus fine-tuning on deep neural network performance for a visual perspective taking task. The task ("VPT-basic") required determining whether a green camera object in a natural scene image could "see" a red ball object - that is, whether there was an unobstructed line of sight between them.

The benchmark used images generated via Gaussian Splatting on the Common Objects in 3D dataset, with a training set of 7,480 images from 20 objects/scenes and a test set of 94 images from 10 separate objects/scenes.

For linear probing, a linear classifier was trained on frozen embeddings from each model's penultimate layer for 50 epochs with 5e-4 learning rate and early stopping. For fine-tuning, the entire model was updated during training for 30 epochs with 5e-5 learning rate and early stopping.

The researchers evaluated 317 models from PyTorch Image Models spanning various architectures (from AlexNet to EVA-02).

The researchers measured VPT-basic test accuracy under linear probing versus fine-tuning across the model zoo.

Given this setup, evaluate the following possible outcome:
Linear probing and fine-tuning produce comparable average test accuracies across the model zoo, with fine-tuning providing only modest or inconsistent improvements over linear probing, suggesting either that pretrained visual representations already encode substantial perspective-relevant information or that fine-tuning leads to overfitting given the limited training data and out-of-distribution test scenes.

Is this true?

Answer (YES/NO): NO